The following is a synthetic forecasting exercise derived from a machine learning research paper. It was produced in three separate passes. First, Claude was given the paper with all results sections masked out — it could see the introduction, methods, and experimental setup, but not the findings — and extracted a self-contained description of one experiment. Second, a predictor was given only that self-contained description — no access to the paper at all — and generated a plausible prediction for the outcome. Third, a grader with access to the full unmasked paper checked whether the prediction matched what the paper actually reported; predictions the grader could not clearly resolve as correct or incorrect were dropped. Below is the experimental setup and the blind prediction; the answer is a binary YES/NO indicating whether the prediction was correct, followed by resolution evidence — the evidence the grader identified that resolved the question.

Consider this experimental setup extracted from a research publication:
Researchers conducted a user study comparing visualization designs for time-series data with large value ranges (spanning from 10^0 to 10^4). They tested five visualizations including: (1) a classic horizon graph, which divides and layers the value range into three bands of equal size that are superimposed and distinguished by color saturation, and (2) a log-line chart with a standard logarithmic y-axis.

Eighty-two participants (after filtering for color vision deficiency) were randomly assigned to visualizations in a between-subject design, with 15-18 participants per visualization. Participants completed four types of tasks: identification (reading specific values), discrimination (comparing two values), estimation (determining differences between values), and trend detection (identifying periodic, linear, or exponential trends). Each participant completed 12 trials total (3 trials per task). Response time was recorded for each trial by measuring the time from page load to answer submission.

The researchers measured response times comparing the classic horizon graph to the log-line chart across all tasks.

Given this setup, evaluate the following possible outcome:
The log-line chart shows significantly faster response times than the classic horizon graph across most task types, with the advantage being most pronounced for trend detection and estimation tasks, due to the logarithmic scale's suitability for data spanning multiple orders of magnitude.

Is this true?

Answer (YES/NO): NO